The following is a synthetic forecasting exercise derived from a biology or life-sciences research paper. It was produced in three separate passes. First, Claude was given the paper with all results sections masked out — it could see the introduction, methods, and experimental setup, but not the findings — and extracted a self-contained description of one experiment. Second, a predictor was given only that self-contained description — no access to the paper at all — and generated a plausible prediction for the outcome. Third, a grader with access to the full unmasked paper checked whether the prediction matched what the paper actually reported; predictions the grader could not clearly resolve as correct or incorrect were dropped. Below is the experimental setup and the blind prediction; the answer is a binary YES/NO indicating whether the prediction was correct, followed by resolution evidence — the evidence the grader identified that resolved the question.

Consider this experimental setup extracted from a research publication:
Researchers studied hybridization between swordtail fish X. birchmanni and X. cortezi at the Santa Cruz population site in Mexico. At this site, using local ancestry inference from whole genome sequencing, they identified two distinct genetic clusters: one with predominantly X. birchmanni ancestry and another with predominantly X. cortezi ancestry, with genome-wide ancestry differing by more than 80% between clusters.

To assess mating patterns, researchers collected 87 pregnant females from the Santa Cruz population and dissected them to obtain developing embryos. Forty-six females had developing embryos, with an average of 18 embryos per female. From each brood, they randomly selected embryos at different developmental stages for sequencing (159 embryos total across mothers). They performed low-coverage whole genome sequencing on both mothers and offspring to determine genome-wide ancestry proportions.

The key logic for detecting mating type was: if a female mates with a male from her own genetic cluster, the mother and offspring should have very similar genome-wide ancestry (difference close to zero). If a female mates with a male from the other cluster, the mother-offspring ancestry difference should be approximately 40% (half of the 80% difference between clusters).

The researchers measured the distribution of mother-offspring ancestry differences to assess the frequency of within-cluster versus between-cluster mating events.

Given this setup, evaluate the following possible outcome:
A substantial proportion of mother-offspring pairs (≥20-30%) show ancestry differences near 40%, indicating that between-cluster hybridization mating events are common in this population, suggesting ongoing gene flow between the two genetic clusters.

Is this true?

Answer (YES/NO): NO